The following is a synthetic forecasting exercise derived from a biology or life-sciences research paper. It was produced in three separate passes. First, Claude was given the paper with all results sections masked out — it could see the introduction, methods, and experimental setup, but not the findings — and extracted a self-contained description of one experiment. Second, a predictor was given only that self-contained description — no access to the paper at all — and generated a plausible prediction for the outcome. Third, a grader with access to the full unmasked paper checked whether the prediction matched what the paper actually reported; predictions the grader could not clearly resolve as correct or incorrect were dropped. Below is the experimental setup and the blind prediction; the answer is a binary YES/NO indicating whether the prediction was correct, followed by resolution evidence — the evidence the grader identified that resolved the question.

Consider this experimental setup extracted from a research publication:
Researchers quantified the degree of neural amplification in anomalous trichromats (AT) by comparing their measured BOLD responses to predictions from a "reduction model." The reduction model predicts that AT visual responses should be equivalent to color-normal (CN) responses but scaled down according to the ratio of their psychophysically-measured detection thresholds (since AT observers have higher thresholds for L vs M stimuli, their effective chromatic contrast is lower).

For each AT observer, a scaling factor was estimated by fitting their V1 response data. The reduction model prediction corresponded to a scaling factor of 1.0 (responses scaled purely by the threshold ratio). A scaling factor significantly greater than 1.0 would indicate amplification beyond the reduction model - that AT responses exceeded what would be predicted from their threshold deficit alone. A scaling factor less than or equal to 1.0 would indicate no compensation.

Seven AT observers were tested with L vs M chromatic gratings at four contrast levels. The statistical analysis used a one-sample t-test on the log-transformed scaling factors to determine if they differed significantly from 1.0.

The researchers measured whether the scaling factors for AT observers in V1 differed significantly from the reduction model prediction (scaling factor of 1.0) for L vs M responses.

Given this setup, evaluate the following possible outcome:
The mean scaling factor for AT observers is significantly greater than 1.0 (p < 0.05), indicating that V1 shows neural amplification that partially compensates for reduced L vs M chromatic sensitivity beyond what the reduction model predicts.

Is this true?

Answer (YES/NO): NO